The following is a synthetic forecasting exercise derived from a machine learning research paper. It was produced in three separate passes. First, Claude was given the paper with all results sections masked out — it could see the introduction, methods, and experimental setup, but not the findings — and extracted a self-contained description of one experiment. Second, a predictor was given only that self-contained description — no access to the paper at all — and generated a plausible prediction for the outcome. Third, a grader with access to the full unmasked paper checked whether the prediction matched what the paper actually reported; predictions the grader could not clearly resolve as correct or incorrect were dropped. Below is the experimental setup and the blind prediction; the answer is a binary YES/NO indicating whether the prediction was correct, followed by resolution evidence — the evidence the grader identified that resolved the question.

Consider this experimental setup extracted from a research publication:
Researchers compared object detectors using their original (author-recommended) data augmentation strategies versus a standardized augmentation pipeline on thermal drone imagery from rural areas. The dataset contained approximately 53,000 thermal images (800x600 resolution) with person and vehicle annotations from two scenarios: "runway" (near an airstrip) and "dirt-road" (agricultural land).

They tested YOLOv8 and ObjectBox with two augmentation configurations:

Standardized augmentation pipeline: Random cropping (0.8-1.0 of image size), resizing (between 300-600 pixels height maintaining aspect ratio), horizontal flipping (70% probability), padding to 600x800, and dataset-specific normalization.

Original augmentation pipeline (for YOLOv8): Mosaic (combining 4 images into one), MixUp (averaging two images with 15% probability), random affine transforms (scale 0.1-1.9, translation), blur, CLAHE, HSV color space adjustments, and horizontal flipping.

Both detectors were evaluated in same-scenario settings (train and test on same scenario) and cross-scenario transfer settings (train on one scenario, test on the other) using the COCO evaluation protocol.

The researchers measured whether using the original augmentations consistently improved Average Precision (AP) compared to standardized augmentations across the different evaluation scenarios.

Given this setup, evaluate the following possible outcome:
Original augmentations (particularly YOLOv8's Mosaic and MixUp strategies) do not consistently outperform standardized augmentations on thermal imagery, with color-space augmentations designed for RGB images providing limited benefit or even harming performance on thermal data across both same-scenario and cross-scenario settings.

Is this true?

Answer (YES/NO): NO